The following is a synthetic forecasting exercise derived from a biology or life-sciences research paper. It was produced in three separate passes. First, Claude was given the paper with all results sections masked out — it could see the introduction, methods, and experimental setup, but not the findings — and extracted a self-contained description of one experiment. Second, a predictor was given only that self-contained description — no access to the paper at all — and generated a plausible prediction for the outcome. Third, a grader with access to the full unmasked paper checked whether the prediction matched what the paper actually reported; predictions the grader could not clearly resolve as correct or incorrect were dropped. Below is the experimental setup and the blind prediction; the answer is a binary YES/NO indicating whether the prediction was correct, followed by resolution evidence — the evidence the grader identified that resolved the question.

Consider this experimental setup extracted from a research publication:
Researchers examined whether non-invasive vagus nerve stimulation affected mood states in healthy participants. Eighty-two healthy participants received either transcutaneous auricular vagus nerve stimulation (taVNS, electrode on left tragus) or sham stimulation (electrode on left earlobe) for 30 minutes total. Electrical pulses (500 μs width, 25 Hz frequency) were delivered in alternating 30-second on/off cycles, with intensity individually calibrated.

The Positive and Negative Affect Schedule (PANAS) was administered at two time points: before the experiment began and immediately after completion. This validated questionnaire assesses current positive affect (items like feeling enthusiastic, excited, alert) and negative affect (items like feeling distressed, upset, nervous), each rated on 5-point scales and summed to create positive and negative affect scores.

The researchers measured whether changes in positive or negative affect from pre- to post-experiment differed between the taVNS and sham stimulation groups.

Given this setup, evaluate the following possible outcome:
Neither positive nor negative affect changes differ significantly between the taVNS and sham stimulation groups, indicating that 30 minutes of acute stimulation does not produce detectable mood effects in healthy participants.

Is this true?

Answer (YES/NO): YES